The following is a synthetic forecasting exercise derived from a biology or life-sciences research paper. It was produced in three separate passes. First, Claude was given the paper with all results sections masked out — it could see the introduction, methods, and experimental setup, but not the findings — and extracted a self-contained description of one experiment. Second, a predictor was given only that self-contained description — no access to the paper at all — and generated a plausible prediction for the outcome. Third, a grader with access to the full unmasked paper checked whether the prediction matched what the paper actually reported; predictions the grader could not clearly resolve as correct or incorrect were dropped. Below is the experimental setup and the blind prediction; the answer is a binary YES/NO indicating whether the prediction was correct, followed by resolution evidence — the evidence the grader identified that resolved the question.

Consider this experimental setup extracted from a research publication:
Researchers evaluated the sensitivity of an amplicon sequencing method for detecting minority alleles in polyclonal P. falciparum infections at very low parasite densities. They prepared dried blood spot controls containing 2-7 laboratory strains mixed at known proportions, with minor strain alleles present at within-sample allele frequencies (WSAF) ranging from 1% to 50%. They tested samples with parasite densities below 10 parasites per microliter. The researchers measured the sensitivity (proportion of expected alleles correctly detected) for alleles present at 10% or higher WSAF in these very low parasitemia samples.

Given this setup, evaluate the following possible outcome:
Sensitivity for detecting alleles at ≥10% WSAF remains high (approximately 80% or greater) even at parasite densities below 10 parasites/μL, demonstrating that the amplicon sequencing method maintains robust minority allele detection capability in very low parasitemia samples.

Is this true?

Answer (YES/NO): YES